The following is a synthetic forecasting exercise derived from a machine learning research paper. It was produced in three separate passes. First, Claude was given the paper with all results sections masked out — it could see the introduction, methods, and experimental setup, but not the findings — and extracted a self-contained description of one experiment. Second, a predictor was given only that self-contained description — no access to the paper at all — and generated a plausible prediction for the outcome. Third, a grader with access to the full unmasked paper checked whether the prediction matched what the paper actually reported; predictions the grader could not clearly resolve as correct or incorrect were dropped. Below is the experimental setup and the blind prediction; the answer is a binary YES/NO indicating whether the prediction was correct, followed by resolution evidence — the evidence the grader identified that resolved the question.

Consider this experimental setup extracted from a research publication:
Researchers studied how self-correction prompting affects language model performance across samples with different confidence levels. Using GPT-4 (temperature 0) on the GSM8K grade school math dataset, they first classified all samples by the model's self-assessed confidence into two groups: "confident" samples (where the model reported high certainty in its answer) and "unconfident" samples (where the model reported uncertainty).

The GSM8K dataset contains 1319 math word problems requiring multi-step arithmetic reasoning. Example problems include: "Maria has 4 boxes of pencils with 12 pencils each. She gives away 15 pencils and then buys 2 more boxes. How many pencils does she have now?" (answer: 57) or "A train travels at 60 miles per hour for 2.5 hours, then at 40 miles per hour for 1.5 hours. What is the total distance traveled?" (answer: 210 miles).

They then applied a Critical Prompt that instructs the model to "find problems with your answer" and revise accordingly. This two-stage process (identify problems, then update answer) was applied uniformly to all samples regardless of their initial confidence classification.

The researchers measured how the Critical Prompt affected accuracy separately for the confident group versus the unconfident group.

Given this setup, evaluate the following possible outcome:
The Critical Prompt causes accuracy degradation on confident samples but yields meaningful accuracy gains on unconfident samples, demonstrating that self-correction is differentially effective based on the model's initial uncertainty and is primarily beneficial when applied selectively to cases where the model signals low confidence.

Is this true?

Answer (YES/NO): YES